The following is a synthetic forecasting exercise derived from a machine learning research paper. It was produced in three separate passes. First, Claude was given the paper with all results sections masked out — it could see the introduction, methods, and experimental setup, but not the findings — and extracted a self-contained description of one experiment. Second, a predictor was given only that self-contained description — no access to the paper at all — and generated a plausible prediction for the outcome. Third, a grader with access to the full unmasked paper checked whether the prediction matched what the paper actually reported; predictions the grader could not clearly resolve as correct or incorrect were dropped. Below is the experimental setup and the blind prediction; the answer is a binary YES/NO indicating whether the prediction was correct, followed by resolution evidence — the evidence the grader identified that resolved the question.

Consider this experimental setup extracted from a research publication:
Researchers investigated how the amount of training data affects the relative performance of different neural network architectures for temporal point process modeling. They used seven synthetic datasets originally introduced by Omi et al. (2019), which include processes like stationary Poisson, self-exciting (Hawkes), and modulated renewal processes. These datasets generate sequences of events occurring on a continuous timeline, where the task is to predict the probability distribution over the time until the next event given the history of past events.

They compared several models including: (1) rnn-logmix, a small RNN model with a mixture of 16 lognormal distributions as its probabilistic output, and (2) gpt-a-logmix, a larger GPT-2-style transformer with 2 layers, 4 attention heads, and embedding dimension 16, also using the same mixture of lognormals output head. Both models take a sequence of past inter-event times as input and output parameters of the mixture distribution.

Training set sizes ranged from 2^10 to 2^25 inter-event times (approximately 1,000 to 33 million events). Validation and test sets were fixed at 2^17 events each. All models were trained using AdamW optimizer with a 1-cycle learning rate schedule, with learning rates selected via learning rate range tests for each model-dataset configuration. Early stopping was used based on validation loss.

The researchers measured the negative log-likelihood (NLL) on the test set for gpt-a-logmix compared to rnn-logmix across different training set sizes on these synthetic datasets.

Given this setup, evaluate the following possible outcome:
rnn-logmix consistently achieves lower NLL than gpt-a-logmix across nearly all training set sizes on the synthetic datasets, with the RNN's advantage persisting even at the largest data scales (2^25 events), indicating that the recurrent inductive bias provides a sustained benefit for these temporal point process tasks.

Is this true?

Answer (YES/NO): NO